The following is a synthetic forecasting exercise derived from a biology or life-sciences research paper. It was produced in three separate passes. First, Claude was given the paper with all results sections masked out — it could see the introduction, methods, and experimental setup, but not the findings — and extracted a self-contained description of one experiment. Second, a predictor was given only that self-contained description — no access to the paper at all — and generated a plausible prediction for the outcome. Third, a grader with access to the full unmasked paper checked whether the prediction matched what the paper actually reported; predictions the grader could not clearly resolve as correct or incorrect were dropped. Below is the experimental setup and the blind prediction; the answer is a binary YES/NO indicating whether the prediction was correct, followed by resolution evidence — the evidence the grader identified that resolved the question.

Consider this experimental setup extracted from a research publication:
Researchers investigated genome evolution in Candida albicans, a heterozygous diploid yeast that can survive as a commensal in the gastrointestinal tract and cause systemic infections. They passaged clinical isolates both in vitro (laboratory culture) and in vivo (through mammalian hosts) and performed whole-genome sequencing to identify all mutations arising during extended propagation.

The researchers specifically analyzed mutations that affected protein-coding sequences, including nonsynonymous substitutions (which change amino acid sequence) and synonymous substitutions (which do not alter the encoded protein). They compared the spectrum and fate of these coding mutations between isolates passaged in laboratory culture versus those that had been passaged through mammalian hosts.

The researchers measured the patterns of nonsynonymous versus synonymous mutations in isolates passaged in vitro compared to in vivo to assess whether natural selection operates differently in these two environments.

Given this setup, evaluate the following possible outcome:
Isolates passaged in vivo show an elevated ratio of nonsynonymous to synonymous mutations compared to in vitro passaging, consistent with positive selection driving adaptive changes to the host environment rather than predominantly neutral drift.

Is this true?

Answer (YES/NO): NO